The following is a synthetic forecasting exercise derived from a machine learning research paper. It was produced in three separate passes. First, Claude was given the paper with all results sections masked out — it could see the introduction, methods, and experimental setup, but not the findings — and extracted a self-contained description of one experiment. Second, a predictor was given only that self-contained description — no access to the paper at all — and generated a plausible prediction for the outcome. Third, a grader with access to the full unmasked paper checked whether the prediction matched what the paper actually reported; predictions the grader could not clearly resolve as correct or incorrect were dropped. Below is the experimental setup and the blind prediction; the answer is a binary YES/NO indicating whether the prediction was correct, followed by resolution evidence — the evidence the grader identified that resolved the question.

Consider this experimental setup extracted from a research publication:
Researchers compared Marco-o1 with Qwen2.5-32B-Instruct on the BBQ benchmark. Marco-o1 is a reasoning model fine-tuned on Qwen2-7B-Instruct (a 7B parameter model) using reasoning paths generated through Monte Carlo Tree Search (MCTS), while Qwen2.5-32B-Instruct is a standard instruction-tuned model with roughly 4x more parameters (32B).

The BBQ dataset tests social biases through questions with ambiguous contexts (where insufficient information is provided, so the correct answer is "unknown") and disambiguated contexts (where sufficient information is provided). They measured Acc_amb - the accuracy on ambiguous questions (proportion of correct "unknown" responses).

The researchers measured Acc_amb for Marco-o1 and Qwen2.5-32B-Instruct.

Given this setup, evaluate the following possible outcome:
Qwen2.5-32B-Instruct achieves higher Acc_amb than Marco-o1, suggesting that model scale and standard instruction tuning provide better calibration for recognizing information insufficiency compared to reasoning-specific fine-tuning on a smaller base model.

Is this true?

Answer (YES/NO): YES